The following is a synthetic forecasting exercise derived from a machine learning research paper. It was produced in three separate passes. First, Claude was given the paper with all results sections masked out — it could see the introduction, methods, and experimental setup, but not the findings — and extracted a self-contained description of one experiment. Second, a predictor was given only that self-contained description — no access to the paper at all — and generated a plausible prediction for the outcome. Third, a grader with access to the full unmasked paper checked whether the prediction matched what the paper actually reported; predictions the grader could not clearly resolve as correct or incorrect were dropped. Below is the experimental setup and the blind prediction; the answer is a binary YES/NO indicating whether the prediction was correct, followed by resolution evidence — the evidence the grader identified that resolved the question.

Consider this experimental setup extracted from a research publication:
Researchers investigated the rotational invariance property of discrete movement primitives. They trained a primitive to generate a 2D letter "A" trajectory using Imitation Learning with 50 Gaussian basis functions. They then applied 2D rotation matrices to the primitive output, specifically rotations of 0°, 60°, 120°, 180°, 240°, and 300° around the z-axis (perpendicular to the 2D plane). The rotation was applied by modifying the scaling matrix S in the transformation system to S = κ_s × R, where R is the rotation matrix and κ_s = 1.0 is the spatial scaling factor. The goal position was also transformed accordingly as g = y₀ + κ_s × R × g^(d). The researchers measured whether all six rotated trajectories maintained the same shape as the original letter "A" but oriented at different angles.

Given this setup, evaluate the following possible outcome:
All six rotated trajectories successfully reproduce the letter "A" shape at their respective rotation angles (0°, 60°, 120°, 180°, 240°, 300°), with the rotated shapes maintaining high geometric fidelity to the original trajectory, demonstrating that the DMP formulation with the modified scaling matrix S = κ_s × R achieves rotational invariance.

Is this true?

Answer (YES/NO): YES